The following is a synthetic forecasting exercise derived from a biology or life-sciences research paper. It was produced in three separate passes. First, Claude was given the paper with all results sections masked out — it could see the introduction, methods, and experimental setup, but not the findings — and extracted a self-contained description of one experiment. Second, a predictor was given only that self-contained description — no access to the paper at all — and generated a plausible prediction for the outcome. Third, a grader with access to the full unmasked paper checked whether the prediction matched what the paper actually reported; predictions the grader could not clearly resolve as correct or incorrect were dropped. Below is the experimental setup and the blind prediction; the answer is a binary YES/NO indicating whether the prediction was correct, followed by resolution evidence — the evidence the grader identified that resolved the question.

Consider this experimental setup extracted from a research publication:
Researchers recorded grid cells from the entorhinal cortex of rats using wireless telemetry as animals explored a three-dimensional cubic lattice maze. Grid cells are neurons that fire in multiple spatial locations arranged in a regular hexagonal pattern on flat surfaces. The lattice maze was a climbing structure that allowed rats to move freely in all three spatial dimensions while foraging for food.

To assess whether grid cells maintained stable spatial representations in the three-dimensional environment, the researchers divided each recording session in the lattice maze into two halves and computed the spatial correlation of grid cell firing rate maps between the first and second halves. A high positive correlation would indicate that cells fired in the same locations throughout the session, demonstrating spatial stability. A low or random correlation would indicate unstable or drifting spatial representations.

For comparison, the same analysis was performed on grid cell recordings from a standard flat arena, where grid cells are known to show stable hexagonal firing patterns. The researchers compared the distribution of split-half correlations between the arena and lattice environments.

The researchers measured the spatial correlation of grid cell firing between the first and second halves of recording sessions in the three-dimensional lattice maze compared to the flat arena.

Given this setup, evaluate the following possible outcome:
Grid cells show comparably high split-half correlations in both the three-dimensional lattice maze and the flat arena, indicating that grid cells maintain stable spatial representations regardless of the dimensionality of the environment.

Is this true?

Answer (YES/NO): YES